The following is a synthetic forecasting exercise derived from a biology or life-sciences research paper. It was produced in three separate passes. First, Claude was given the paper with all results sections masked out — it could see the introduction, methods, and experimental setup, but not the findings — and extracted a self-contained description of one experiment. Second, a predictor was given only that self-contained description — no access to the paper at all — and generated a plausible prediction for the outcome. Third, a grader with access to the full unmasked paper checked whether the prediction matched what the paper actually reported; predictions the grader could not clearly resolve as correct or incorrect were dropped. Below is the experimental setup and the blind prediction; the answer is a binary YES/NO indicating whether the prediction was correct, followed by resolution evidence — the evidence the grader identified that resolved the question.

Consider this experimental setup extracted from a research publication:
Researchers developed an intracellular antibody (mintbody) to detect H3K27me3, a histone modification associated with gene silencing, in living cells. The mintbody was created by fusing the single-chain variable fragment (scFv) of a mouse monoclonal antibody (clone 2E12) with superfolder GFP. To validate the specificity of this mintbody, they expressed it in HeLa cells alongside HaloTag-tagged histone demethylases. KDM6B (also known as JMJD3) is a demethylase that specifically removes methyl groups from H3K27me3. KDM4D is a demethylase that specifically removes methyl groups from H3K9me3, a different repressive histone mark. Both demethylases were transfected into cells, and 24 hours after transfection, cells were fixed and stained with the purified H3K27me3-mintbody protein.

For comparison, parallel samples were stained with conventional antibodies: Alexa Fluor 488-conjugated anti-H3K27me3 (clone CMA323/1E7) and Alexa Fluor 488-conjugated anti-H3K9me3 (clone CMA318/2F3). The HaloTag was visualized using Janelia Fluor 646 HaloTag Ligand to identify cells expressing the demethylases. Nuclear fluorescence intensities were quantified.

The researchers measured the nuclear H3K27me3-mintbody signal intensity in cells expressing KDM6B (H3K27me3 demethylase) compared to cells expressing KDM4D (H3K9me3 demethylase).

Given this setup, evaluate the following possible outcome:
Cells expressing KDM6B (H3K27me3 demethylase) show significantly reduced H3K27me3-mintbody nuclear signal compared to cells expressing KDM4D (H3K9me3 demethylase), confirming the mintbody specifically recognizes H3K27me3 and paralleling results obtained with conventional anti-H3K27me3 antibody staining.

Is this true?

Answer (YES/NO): YES